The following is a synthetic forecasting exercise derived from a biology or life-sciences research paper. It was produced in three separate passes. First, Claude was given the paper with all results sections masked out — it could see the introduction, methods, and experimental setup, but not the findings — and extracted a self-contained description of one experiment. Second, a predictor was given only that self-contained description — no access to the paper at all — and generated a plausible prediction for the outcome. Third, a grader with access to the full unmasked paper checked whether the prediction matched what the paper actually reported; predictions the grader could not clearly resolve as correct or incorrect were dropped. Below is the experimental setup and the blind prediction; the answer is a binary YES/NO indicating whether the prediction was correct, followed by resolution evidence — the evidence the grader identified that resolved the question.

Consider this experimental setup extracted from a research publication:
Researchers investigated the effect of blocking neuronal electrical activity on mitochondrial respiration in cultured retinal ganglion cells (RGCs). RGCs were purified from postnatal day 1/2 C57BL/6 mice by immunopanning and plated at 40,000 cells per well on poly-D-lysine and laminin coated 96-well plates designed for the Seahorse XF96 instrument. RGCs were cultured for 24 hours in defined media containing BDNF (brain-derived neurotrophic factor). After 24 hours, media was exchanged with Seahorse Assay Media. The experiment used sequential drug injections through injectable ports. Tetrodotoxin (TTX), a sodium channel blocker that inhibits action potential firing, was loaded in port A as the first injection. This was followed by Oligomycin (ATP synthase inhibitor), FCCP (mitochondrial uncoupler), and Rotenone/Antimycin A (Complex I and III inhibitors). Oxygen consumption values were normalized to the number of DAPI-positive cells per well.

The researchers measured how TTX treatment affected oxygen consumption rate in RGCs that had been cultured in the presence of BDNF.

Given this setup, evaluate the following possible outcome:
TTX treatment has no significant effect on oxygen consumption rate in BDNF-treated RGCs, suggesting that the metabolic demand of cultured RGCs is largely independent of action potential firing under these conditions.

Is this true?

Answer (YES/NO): YES